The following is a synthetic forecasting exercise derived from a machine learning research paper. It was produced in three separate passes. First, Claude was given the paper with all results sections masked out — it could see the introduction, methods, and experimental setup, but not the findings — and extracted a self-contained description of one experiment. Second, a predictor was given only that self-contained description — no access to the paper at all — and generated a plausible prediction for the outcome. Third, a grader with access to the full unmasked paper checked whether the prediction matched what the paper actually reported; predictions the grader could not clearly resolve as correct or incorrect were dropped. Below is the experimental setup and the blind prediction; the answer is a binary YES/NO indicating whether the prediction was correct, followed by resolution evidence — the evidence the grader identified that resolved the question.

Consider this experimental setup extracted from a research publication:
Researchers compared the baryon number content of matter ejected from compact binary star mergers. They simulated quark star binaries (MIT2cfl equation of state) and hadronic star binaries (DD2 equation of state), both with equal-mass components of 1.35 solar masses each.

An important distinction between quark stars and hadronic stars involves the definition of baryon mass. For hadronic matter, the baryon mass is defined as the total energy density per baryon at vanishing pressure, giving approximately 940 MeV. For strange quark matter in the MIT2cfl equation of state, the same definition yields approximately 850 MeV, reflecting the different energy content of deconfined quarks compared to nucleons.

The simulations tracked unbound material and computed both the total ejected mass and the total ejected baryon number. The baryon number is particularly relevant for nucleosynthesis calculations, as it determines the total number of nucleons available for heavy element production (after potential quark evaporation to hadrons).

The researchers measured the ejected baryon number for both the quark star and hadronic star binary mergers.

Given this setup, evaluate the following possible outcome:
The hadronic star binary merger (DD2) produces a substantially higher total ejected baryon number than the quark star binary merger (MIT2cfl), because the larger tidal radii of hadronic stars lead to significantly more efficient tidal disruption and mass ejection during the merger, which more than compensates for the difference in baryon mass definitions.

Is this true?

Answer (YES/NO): NO